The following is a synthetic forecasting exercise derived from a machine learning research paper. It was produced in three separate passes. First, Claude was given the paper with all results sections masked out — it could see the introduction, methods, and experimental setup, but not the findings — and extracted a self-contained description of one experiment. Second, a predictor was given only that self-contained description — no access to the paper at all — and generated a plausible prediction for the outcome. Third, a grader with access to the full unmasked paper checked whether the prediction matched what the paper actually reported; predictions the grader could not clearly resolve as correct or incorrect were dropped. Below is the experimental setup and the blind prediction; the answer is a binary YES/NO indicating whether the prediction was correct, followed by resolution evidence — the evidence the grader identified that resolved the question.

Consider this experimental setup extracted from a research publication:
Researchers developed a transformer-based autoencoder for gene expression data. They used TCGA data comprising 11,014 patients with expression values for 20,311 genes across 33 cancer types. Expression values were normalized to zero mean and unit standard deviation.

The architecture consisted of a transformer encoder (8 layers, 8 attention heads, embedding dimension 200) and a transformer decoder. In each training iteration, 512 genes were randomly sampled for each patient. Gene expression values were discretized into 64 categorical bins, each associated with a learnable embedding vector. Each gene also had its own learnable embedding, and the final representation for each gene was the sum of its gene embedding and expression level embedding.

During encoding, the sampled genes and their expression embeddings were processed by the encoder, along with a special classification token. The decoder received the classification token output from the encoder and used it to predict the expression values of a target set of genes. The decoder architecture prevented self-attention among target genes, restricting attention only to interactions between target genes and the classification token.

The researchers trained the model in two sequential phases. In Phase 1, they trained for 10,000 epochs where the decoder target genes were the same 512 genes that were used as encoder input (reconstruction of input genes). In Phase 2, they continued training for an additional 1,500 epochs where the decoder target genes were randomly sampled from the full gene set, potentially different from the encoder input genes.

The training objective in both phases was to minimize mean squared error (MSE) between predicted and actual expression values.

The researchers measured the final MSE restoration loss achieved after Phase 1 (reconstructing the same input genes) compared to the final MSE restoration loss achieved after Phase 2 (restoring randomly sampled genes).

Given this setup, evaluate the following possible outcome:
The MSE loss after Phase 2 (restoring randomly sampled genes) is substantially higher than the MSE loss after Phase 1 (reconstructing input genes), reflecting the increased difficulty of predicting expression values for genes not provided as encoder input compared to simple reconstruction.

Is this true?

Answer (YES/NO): YES